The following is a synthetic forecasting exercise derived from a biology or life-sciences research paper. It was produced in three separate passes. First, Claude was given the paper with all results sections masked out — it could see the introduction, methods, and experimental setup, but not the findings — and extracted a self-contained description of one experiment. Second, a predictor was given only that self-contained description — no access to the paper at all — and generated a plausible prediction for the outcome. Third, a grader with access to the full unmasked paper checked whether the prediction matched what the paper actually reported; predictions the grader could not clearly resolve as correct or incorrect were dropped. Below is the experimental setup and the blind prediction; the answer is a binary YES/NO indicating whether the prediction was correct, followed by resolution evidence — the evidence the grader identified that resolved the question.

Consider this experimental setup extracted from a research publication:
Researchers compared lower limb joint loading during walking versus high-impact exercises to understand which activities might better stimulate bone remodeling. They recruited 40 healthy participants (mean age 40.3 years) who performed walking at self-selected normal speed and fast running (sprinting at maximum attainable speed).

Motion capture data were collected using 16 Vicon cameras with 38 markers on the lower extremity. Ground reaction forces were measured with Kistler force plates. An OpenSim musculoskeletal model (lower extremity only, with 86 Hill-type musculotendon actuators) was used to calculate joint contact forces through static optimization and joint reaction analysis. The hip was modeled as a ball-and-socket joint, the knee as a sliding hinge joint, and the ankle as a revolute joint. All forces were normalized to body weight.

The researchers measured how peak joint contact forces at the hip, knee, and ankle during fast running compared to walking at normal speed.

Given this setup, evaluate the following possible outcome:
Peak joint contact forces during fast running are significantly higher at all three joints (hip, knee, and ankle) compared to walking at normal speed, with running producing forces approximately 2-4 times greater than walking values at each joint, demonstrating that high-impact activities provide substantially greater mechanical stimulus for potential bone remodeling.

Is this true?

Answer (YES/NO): NO